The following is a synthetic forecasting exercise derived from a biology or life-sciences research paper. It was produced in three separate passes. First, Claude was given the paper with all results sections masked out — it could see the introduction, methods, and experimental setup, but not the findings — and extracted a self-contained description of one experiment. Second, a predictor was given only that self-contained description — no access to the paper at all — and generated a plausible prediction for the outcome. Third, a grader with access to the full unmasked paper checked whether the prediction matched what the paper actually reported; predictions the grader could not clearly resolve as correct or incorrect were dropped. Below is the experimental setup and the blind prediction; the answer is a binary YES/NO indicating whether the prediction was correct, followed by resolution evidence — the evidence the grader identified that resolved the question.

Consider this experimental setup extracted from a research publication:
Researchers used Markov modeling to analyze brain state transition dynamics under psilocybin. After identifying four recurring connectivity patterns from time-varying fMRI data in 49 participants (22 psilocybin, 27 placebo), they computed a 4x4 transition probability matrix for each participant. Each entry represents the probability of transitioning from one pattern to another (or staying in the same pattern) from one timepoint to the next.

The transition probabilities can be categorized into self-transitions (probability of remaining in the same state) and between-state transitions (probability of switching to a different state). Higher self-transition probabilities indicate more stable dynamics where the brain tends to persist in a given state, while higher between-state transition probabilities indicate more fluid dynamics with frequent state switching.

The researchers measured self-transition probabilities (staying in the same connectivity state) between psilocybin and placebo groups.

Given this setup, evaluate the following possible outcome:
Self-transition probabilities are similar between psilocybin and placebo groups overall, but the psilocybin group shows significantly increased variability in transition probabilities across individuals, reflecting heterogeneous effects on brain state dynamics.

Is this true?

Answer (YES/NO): NO